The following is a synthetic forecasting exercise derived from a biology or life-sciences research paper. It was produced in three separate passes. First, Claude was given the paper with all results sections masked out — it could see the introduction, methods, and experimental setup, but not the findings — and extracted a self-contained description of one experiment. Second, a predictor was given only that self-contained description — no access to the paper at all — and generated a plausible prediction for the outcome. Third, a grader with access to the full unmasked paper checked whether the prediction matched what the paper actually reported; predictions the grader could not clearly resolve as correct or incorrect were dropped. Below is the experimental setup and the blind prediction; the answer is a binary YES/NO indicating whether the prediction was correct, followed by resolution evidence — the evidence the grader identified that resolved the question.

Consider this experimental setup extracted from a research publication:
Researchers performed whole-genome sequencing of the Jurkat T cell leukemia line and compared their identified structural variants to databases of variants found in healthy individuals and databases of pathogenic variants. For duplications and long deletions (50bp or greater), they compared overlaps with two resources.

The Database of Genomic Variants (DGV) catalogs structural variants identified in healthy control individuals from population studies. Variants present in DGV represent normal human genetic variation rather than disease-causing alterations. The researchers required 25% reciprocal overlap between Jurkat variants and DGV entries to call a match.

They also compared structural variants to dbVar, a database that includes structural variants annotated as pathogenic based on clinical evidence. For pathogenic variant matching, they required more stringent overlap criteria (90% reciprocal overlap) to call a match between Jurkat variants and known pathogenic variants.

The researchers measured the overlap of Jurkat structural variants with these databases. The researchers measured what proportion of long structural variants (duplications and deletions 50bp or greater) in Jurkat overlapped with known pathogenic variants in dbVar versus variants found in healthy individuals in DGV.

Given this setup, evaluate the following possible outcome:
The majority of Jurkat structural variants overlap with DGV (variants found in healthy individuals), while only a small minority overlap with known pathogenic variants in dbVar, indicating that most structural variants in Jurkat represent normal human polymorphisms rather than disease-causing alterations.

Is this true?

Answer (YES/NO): NO